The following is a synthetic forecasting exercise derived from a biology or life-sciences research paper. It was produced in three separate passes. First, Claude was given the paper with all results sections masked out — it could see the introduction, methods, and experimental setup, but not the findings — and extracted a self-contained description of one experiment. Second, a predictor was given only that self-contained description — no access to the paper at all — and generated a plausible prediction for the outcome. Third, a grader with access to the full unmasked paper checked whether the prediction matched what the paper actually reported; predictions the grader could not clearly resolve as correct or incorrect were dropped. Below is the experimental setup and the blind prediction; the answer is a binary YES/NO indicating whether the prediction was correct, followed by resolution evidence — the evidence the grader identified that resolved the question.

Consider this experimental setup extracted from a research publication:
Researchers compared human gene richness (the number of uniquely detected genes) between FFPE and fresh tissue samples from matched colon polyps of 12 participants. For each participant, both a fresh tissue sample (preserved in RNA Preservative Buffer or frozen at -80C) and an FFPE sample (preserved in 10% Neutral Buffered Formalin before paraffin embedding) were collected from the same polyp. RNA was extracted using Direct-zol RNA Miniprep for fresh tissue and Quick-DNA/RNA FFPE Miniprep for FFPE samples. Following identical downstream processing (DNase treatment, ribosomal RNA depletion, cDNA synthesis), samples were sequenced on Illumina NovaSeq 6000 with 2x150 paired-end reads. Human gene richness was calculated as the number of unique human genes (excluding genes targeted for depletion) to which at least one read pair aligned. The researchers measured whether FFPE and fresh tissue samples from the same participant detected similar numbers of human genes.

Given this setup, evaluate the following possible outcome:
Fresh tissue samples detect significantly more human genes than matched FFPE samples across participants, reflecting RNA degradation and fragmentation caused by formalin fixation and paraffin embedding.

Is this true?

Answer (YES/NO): NO